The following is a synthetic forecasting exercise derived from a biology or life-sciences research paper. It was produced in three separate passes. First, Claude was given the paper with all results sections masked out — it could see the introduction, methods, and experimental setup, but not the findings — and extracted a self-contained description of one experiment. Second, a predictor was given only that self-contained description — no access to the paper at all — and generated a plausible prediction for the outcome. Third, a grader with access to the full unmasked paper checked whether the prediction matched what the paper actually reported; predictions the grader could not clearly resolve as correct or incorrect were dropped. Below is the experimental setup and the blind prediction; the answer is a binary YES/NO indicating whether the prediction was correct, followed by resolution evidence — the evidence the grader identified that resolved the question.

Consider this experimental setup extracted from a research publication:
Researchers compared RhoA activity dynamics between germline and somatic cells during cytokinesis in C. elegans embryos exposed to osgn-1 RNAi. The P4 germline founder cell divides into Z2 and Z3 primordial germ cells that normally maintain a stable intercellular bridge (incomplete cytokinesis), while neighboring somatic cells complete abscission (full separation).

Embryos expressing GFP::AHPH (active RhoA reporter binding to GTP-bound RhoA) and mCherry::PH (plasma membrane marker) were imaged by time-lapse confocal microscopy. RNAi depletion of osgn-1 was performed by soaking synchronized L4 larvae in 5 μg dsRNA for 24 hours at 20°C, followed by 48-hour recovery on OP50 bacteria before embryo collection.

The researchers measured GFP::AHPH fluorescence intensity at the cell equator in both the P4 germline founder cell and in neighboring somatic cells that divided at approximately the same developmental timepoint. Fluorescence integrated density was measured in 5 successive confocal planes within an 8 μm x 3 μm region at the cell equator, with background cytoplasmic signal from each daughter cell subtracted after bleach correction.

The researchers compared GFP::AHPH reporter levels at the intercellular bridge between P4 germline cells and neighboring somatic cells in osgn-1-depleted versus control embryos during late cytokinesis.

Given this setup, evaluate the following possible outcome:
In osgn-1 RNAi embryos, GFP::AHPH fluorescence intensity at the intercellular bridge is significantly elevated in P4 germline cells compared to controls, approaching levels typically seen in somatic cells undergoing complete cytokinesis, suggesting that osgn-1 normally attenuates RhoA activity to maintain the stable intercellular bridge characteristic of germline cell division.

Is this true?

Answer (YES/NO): NO